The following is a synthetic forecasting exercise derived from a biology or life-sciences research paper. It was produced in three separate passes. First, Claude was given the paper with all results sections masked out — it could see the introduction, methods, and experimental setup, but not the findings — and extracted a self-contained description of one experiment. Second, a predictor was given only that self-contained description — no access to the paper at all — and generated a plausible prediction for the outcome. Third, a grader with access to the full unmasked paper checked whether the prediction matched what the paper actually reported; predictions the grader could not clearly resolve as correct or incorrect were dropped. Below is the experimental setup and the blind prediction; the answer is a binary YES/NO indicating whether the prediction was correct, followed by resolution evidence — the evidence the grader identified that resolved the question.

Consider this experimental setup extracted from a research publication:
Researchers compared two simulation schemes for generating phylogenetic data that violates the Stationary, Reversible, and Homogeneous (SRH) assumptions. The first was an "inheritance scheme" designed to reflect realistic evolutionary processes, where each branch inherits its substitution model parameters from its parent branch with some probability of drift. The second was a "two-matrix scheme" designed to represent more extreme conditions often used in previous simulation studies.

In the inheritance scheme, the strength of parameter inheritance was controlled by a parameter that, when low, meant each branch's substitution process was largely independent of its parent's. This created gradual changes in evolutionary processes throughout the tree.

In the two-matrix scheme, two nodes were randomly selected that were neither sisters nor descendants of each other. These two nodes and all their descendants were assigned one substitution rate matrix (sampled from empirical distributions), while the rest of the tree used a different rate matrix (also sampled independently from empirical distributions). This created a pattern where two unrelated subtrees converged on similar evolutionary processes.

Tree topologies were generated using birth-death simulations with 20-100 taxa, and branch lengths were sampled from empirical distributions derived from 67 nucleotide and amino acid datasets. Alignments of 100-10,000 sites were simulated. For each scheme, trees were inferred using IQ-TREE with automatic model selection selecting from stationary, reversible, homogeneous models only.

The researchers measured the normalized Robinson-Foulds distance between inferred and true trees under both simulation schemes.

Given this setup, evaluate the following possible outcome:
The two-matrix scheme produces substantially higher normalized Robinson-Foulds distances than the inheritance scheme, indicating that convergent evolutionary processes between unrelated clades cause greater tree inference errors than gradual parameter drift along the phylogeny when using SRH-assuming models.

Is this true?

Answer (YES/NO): YES